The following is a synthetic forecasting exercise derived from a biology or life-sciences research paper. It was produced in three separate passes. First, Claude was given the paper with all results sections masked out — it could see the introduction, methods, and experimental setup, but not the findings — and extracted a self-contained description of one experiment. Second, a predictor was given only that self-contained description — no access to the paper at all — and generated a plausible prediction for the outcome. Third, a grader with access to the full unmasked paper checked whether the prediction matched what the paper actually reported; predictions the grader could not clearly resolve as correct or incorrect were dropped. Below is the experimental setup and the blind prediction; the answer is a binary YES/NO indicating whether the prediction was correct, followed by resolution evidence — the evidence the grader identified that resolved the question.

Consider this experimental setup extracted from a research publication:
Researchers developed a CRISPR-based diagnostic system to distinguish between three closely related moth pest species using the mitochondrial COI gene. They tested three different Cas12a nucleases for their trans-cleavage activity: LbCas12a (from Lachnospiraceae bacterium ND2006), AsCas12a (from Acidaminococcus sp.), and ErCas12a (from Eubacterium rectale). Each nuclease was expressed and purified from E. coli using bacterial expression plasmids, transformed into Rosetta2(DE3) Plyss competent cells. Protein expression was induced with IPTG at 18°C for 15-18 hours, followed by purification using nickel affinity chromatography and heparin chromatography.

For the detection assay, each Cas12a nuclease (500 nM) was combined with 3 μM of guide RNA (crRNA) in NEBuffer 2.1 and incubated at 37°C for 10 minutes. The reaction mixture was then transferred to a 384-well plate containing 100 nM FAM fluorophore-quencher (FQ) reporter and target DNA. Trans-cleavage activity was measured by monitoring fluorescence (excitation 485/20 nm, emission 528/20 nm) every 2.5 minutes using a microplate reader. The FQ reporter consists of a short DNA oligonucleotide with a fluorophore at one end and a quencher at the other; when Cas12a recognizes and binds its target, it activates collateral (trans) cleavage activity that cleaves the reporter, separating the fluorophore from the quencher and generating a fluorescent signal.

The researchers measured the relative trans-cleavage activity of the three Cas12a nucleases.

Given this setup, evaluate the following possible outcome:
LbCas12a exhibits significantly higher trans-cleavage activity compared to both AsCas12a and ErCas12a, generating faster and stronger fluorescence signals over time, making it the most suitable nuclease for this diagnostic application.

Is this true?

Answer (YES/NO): NO